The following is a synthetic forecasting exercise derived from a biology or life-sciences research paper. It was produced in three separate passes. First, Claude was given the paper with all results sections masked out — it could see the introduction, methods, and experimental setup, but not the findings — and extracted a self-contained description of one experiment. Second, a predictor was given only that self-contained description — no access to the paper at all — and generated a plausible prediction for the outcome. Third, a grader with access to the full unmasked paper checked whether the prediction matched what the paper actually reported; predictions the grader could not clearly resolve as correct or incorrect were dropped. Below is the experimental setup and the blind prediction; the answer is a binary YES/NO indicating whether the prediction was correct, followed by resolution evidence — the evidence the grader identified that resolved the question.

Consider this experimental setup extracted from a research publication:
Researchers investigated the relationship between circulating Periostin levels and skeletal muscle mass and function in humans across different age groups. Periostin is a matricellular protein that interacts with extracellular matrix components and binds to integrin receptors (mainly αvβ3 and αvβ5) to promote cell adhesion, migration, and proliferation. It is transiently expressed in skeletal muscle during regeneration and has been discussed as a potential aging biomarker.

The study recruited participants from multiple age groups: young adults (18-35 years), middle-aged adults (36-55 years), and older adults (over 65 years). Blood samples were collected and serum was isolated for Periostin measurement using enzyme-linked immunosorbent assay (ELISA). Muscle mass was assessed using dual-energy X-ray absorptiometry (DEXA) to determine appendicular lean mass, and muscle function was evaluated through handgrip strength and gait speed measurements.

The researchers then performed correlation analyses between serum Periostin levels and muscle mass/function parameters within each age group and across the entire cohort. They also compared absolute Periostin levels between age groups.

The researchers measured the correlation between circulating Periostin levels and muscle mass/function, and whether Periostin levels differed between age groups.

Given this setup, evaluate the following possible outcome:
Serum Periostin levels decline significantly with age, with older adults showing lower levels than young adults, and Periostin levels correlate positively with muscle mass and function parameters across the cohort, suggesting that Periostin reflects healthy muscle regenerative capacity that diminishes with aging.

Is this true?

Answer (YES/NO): NO